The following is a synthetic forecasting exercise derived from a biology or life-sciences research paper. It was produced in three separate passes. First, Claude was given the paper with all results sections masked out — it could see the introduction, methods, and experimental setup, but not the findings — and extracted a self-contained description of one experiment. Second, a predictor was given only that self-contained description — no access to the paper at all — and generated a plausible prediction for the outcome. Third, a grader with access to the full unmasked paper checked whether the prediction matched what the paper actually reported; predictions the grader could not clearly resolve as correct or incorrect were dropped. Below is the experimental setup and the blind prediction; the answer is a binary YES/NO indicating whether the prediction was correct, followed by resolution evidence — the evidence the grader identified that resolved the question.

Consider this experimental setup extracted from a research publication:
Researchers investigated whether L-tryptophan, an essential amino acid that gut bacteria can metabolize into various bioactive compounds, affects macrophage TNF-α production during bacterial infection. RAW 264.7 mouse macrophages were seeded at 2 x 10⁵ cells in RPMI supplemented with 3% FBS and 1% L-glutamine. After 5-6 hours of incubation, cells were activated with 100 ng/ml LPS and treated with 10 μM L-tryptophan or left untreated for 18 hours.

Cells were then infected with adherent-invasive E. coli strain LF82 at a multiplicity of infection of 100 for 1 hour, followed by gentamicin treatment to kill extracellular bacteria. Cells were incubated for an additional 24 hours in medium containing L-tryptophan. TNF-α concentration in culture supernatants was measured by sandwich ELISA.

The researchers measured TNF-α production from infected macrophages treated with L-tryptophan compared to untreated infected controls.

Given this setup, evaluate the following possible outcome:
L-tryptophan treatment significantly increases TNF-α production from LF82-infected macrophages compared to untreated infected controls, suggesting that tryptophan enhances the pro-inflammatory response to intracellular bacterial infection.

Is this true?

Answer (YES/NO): NO